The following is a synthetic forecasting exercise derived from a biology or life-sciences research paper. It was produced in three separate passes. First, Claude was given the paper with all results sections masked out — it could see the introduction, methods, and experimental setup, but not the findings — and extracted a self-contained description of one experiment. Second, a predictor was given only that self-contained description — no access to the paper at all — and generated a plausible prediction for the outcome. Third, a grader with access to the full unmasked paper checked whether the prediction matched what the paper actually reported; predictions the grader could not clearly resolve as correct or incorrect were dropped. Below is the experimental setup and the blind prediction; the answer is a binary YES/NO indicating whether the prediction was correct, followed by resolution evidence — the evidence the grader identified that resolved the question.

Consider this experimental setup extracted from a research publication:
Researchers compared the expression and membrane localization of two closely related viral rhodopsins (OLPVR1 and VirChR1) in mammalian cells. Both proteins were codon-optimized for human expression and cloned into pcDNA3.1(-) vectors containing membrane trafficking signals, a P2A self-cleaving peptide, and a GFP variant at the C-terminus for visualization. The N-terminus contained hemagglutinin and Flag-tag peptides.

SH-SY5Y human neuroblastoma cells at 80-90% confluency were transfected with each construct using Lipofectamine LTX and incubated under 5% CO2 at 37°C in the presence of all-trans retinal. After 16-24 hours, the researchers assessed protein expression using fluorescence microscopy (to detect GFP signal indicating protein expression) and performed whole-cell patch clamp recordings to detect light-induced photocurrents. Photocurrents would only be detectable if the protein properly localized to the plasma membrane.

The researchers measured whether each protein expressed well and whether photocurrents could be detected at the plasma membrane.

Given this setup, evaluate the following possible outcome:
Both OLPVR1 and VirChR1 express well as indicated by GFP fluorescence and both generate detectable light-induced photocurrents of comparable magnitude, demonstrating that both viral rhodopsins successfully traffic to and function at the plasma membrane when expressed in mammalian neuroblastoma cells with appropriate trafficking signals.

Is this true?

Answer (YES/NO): NO